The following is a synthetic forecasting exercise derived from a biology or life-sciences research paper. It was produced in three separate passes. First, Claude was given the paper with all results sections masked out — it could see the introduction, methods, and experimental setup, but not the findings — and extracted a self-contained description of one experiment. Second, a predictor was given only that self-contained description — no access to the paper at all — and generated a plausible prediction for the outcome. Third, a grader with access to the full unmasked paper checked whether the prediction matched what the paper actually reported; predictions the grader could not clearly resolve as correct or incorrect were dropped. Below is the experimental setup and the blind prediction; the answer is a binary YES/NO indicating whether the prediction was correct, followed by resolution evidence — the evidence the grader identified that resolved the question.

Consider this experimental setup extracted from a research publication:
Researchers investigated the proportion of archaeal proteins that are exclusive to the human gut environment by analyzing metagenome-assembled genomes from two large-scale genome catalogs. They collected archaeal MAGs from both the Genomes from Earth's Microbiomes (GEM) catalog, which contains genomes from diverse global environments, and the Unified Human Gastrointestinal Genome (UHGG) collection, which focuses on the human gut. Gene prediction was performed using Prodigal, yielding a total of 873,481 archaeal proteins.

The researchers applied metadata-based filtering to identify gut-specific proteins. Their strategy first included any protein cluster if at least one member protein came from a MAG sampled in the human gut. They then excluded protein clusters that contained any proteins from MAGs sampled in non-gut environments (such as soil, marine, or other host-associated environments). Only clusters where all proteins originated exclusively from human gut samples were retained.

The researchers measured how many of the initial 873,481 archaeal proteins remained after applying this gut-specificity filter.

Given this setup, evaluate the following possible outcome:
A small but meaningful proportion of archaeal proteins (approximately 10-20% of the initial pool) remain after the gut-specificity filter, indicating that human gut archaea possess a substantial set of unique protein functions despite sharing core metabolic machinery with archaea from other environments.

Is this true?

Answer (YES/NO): NO